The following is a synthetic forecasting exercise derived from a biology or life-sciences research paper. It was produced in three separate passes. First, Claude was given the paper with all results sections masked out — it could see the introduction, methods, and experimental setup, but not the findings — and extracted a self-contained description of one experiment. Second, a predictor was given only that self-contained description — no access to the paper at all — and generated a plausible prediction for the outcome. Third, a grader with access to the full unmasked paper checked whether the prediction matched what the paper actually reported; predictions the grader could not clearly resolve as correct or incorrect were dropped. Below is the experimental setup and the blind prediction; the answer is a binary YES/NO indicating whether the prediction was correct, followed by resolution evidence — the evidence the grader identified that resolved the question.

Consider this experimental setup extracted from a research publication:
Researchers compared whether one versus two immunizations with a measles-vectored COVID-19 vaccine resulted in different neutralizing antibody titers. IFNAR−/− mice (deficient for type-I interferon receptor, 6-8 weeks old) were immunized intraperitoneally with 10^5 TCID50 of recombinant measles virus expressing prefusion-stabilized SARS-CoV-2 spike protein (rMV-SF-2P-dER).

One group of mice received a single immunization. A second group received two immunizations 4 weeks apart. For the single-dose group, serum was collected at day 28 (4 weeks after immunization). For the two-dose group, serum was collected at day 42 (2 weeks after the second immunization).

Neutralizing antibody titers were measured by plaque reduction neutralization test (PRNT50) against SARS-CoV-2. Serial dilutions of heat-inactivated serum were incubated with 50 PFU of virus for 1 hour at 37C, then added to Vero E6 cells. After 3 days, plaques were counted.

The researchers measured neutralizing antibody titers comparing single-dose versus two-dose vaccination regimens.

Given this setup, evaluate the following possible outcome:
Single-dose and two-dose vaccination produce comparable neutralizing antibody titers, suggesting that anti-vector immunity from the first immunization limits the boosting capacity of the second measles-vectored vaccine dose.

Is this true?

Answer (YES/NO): NO